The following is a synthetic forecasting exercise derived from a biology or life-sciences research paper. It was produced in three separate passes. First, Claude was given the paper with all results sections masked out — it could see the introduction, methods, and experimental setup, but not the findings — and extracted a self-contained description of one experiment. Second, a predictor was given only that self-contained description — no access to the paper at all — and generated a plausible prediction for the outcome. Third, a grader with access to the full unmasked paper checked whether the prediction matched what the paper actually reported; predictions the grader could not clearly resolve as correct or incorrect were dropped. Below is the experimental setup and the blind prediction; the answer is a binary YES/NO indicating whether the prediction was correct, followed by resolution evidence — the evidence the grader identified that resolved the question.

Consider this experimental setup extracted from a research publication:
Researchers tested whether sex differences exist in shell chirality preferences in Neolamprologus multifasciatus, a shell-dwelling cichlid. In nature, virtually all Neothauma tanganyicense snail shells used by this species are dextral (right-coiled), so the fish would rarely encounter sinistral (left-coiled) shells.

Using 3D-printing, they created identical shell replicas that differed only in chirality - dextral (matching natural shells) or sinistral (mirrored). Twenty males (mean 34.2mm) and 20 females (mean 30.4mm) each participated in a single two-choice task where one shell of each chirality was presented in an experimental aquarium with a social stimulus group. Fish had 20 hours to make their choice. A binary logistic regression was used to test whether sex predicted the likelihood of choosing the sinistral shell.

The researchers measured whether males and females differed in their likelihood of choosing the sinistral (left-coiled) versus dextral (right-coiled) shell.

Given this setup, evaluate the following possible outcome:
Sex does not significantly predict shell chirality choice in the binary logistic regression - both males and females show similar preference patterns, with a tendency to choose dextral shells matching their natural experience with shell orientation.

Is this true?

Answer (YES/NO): YES